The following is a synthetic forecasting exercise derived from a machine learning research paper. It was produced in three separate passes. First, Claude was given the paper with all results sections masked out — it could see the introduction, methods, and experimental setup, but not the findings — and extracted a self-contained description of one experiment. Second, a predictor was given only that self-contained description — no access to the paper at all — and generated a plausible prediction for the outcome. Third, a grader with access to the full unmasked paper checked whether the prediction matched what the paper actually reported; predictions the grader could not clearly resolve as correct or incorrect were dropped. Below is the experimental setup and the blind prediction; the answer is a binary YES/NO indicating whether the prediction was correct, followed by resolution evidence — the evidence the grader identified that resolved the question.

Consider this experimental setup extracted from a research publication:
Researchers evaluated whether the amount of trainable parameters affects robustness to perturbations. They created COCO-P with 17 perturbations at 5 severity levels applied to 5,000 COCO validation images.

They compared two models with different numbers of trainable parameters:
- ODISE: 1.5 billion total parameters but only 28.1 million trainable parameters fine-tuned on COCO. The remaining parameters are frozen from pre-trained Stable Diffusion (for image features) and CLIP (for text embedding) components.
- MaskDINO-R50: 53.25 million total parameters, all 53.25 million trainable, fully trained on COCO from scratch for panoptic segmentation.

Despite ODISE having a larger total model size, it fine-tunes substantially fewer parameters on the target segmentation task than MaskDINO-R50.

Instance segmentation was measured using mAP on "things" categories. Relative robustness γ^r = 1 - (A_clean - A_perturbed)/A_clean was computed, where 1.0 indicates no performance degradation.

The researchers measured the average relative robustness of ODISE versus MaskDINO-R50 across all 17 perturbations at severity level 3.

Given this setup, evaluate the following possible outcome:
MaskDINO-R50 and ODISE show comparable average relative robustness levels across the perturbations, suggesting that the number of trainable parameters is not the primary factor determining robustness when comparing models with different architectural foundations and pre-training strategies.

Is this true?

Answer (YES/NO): NO